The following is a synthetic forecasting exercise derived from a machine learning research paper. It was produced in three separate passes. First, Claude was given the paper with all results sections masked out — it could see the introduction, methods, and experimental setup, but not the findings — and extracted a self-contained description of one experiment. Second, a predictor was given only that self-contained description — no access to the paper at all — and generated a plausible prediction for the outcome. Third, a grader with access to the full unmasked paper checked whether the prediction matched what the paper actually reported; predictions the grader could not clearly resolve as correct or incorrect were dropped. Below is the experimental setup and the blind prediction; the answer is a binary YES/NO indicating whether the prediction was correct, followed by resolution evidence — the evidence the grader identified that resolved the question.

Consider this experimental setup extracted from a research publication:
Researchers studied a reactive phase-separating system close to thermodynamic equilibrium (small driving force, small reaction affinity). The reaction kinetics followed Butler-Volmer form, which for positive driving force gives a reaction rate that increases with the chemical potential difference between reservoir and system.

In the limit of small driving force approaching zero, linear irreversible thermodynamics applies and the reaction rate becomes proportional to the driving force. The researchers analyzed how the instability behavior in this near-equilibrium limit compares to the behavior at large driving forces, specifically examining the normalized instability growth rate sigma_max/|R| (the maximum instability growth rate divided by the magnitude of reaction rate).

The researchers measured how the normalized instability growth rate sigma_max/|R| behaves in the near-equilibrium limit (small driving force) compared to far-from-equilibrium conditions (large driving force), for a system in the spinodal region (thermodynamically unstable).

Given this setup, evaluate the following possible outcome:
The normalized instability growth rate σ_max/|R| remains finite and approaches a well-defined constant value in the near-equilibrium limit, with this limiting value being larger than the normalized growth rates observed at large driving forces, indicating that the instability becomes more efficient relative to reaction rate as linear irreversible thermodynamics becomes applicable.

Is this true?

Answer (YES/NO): NO